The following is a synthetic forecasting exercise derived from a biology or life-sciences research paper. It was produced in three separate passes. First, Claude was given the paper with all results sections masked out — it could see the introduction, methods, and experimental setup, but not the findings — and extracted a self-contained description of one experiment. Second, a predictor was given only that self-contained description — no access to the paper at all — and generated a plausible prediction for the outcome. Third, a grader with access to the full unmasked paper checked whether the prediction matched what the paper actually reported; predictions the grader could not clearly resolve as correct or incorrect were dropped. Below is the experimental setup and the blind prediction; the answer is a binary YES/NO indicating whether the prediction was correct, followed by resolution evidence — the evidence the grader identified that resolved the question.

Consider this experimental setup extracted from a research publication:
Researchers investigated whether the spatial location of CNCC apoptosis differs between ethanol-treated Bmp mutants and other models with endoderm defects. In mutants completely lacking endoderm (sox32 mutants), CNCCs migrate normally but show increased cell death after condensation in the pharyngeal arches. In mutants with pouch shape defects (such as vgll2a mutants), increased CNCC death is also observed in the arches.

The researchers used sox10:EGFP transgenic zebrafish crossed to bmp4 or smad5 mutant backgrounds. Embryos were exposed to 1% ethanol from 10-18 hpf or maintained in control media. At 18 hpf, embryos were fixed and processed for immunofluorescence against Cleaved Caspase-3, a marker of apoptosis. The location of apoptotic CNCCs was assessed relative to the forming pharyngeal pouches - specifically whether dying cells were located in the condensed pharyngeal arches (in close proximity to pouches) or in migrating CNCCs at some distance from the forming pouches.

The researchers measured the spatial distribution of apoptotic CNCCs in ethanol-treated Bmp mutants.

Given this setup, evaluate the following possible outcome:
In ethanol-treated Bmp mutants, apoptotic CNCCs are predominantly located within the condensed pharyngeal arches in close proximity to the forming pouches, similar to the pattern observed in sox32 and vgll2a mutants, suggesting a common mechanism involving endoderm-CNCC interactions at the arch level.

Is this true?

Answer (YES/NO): NO